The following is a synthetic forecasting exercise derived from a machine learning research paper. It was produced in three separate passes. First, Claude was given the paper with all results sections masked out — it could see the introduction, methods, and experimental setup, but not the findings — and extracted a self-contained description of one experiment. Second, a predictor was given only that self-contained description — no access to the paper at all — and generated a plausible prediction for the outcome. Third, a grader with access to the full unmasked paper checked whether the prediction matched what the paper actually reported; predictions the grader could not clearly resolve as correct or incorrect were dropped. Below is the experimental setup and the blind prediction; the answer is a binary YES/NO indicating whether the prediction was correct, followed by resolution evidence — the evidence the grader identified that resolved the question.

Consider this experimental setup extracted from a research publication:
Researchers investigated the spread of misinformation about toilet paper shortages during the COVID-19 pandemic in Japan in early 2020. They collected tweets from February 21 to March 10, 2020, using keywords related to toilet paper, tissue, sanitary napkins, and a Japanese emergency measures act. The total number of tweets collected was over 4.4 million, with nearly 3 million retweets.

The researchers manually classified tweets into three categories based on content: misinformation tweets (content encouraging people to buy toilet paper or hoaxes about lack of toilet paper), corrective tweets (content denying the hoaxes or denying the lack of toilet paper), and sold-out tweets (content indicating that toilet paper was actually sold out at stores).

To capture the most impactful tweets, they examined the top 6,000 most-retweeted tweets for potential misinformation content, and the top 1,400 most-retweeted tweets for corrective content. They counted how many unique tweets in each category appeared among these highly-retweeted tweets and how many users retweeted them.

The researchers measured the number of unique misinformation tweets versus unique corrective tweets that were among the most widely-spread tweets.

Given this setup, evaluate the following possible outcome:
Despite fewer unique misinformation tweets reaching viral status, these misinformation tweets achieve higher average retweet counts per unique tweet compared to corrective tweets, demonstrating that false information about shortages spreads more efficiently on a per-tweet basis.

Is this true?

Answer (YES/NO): NO